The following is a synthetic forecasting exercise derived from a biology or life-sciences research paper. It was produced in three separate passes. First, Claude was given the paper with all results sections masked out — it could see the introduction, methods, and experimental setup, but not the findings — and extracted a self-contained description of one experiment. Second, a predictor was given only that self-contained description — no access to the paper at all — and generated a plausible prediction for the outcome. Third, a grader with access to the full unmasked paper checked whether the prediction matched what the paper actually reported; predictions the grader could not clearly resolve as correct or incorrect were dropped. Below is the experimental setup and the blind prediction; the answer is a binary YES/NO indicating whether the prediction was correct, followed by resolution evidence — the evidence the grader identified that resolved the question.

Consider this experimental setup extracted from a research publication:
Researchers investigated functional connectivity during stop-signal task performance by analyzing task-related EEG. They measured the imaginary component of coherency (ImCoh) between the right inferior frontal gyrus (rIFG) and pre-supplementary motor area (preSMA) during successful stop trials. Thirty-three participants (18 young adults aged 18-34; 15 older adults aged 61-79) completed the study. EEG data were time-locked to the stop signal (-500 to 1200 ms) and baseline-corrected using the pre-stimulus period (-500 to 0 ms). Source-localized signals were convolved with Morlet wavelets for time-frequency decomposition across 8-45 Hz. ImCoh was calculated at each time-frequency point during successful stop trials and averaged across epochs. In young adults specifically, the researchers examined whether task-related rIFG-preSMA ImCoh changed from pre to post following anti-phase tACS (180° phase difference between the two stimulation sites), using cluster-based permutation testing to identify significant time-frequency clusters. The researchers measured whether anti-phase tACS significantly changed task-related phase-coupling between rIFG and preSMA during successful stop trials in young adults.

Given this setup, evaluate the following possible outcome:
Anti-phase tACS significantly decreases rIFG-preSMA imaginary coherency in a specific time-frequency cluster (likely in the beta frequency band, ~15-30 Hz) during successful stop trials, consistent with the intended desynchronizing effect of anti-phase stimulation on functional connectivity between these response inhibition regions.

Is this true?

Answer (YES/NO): NO